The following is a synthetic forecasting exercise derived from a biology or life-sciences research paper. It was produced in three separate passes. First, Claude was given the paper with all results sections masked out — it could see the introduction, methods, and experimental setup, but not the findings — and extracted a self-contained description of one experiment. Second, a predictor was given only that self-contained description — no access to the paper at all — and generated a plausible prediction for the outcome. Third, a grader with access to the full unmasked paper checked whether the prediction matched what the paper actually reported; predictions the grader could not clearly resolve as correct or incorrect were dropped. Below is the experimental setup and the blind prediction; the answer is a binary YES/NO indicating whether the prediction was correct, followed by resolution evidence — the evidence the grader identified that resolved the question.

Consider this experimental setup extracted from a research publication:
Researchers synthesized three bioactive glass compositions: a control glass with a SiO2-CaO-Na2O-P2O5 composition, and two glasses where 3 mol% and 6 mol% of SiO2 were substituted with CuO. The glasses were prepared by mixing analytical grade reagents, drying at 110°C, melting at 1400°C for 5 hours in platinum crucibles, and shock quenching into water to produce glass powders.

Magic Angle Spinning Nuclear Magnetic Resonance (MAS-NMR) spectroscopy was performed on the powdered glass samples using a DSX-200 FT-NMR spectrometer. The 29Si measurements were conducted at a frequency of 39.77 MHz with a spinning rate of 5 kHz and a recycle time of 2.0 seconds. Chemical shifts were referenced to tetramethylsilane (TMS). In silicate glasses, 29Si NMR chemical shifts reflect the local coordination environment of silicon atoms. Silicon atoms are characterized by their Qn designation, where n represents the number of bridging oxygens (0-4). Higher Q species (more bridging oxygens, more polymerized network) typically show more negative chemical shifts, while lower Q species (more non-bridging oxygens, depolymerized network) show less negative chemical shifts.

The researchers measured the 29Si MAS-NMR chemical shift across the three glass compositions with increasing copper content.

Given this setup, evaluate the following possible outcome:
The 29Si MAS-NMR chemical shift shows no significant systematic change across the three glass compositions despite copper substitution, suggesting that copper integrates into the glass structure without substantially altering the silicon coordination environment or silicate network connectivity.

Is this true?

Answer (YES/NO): NO